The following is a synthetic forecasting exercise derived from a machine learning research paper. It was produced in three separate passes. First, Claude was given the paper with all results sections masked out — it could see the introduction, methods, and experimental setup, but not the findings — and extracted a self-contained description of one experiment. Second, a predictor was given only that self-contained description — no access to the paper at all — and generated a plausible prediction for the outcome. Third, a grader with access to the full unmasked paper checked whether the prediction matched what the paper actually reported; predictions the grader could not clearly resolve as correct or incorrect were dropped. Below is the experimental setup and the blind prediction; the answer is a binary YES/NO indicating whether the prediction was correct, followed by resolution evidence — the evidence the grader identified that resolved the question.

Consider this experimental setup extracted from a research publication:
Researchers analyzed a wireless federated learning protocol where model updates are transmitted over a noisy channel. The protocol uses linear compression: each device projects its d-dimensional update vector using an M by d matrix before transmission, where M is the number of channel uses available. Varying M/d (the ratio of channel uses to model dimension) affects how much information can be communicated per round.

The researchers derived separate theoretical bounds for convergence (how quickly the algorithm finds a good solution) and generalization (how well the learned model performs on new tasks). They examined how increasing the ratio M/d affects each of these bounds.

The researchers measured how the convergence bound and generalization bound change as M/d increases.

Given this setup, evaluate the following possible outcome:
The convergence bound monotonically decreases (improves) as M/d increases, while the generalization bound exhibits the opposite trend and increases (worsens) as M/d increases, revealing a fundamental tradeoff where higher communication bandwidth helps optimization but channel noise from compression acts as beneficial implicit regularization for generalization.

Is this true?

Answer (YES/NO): YES